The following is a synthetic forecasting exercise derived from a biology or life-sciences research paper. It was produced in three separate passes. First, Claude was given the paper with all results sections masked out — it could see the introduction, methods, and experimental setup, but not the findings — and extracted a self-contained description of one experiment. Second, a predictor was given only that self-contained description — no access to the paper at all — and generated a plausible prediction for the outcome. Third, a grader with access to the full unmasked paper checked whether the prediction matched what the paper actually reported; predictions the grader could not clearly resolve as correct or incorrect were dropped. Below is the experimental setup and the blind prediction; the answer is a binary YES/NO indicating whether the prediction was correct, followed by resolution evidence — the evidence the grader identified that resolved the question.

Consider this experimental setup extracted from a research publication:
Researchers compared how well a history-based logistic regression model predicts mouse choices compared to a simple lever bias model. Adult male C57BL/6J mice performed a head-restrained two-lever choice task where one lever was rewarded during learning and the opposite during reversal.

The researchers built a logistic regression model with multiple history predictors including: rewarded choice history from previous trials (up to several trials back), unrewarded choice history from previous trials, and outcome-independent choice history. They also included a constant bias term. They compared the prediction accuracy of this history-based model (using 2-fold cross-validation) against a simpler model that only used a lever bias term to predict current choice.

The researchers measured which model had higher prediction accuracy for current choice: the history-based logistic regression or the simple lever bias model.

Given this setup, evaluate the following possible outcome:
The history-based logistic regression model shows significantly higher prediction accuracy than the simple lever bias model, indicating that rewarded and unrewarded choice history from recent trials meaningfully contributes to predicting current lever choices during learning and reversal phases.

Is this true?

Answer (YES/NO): YES